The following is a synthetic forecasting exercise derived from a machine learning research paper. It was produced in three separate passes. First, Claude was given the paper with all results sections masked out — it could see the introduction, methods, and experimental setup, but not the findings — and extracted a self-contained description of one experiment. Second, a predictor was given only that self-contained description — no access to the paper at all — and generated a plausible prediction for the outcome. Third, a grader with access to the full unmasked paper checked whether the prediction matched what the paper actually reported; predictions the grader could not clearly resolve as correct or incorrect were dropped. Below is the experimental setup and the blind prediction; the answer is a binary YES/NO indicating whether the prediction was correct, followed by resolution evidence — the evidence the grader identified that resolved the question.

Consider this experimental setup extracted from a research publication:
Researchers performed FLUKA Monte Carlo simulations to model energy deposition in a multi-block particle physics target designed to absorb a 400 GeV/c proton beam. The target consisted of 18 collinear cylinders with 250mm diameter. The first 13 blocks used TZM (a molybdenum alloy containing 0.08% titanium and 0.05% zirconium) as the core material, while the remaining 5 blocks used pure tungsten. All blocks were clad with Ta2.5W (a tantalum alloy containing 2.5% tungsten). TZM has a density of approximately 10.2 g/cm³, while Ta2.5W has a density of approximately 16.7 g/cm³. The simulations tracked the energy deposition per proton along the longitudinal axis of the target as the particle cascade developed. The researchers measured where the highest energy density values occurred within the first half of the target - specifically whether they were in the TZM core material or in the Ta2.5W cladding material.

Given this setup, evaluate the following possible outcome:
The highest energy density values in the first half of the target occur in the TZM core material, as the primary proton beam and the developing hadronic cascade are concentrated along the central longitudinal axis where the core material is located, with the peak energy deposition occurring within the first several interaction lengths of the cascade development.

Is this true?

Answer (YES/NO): NO